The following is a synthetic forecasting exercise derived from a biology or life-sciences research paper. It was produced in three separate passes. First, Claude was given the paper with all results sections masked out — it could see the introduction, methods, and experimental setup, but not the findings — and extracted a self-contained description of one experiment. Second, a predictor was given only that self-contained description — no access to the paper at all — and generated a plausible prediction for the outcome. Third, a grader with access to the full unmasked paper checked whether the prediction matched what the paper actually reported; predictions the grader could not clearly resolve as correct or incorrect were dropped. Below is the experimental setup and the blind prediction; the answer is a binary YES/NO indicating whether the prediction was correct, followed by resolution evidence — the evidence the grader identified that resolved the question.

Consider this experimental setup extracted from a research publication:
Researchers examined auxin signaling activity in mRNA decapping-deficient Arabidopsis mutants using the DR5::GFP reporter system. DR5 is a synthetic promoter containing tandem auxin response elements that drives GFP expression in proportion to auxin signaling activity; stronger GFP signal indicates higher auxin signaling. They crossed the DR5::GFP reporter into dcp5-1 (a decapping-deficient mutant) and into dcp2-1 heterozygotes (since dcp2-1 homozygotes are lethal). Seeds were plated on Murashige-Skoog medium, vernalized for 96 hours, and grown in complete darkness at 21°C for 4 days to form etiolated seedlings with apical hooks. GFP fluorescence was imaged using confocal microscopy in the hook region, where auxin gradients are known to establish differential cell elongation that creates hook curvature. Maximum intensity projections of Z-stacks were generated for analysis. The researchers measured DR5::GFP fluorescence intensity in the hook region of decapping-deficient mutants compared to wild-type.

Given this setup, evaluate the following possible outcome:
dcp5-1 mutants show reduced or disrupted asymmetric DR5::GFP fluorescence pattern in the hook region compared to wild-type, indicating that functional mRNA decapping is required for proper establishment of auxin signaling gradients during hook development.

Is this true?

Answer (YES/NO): YES